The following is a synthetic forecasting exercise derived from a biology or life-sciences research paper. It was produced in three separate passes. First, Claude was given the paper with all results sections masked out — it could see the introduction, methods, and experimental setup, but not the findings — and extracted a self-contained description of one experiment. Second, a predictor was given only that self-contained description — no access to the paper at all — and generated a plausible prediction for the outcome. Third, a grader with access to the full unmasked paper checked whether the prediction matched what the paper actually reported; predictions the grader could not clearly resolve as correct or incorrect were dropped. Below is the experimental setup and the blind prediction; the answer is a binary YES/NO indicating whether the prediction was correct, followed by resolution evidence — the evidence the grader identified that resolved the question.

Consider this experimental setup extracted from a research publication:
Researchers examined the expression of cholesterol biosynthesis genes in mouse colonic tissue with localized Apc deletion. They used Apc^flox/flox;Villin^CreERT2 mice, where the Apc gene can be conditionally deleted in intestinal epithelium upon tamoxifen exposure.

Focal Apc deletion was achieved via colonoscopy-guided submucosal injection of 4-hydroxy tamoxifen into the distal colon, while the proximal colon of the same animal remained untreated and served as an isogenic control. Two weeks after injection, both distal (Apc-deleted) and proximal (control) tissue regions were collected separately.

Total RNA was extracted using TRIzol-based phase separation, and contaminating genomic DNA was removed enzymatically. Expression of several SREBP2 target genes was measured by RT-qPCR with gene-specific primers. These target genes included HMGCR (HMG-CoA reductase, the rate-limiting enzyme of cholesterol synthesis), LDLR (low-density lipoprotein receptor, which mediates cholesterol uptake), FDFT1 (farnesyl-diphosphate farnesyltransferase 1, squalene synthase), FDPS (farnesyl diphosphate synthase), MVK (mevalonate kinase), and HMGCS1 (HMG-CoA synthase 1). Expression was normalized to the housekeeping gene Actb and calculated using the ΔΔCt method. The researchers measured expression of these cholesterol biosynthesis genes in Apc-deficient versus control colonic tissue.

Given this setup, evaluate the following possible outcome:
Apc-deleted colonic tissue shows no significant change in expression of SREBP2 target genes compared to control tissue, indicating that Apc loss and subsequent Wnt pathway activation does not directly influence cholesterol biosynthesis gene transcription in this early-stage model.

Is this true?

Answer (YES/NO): NO